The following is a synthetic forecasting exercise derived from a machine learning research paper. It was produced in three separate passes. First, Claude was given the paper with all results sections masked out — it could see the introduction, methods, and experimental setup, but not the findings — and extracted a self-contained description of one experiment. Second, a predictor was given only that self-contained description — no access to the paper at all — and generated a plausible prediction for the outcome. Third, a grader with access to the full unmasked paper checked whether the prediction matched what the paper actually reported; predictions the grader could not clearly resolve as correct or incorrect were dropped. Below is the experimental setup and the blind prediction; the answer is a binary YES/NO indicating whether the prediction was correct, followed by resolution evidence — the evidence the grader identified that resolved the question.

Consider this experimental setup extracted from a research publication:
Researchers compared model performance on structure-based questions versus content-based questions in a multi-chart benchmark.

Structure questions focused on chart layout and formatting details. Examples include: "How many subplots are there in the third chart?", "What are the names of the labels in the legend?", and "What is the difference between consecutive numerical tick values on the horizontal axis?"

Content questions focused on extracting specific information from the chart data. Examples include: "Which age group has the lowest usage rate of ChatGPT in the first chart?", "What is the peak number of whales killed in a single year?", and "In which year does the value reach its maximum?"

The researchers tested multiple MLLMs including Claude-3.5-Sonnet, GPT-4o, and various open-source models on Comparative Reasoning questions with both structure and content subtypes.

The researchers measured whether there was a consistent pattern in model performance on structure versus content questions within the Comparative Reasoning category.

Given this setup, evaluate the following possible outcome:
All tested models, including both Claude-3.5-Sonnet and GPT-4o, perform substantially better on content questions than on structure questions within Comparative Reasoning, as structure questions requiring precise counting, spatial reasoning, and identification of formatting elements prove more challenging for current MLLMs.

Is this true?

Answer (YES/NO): NO